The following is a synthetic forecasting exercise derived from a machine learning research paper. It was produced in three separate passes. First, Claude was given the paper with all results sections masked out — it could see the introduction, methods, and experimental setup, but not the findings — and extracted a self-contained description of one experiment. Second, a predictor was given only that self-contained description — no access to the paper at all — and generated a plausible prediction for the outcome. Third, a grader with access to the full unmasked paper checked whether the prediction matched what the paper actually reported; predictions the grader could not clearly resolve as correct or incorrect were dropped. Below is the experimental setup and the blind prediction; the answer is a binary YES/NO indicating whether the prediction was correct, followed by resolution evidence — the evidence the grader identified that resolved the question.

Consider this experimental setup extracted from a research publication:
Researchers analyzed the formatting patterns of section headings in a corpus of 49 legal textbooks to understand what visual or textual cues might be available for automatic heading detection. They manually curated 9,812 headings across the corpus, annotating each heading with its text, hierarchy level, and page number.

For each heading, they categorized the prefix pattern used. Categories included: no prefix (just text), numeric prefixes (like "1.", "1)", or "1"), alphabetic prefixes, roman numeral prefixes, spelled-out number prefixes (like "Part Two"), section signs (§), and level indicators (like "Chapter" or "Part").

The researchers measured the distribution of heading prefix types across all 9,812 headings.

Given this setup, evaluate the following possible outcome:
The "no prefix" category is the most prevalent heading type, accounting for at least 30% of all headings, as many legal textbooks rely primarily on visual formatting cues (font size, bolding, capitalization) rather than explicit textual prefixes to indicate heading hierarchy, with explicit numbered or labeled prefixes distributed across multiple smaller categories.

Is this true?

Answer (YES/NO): YES